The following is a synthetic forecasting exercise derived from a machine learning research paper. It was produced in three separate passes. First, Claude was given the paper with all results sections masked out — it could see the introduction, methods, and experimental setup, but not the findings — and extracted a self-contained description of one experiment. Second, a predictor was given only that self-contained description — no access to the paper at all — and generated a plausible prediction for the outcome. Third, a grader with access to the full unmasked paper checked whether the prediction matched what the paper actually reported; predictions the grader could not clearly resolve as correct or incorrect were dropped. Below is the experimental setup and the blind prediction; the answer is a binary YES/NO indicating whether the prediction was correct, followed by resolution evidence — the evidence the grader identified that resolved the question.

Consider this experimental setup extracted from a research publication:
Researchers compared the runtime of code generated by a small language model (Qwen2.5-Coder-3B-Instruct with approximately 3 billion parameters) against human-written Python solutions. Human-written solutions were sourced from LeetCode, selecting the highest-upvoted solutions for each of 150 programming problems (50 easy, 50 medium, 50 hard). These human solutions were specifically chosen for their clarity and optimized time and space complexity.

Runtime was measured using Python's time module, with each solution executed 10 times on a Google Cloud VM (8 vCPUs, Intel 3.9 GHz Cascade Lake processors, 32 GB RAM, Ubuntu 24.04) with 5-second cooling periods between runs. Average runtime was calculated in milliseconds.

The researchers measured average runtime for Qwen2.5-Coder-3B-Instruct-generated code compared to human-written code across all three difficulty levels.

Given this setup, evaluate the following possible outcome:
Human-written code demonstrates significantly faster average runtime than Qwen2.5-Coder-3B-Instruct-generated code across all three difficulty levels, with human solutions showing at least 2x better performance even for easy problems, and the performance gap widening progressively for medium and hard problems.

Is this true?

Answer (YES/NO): NO